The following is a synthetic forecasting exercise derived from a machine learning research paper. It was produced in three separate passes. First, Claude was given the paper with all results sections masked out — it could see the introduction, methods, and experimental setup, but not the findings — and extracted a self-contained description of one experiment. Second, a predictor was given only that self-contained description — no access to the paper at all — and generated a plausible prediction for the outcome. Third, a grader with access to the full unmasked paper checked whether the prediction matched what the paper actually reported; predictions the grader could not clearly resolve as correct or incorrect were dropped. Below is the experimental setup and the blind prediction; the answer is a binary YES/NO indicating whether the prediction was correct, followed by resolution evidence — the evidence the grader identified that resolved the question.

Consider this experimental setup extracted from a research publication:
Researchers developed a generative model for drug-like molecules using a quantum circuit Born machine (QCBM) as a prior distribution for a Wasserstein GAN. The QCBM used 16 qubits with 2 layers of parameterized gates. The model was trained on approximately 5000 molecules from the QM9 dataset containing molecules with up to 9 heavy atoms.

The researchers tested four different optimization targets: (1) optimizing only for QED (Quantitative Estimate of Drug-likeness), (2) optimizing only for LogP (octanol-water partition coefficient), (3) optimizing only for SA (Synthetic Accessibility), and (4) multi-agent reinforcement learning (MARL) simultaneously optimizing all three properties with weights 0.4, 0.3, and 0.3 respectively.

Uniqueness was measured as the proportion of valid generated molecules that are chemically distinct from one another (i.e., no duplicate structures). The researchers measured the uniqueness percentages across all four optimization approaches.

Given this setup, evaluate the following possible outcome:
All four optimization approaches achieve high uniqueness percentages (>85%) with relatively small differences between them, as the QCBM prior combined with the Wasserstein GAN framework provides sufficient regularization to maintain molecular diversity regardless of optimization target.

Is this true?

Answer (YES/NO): NO